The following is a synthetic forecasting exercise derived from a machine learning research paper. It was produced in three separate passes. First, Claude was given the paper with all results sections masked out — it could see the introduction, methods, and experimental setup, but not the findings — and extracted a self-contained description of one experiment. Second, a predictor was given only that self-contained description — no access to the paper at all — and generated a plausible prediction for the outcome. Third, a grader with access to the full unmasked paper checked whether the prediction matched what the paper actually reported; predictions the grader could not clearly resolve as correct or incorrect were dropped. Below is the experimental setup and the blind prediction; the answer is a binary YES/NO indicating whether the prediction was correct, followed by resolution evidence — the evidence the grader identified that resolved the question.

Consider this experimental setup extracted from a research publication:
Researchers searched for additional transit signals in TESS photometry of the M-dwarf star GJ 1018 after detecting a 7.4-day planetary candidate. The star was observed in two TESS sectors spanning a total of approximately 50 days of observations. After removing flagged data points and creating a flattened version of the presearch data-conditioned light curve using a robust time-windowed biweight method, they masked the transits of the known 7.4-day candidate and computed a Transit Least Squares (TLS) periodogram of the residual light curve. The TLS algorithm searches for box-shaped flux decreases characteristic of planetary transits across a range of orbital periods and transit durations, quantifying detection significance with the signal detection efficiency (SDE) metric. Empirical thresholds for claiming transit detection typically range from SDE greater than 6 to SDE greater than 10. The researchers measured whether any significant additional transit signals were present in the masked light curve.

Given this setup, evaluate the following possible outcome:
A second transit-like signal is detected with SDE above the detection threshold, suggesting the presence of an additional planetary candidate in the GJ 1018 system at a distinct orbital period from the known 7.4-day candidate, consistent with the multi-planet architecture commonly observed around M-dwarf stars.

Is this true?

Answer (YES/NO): NO